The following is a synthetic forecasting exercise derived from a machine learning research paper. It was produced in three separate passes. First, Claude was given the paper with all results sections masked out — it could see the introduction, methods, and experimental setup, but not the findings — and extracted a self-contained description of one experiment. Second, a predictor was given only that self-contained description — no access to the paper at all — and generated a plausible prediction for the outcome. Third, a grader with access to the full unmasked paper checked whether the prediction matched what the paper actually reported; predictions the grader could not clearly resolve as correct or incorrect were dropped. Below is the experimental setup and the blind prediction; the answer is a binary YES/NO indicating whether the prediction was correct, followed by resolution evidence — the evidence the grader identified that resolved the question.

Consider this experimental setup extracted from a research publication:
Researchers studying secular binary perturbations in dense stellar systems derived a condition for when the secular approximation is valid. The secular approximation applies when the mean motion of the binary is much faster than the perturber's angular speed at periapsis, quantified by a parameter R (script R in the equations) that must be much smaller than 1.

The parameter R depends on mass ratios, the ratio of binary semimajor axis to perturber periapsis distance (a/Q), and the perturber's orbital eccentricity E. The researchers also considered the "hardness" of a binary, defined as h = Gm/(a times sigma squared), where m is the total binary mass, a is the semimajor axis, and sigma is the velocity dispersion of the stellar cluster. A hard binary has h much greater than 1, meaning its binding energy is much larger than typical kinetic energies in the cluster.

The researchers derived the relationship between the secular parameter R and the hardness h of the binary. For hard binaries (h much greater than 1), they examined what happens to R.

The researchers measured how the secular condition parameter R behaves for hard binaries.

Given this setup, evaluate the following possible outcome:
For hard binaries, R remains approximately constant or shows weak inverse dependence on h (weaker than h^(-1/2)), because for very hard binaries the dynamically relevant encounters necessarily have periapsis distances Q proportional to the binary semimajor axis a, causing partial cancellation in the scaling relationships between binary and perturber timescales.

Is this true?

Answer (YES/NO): YES